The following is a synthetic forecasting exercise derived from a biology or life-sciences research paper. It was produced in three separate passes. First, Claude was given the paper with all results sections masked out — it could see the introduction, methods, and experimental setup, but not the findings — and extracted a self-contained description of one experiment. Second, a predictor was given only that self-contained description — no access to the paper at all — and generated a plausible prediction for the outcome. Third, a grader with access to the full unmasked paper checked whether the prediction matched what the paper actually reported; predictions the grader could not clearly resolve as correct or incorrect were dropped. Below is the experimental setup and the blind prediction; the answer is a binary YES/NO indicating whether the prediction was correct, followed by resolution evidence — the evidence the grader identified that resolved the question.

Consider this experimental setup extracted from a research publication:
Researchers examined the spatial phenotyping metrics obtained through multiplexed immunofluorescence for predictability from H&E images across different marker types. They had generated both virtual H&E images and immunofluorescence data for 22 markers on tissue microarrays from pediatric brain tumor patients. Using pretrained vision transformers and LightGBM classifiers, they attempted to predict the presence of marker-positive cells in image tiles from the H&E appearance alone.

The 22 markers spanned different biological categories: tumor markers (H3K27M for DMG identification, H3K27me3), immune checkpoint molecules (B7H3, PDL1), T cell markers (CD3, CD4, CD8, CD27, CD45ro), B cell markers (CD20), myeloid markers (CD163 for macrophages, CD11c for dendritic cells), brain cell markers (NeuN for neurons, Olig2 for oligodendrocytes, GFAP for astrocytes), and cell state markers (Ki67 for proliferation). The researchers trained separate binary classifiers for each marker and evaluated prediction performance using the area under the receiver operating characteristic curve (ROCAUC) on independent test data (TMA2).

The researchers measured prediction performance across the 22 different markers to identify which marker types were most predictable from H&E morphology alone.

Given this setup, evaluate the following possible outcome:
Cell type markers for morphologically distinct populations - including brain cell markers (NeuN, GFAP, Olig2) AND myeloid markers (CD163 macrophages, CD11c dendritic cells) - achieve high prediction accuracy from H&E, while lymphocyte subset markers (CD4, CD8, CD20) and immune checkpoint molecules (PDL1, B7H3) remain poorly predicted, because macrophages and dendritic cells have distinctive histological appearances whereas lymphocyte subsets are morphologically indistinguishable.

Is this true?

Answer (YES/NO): NO